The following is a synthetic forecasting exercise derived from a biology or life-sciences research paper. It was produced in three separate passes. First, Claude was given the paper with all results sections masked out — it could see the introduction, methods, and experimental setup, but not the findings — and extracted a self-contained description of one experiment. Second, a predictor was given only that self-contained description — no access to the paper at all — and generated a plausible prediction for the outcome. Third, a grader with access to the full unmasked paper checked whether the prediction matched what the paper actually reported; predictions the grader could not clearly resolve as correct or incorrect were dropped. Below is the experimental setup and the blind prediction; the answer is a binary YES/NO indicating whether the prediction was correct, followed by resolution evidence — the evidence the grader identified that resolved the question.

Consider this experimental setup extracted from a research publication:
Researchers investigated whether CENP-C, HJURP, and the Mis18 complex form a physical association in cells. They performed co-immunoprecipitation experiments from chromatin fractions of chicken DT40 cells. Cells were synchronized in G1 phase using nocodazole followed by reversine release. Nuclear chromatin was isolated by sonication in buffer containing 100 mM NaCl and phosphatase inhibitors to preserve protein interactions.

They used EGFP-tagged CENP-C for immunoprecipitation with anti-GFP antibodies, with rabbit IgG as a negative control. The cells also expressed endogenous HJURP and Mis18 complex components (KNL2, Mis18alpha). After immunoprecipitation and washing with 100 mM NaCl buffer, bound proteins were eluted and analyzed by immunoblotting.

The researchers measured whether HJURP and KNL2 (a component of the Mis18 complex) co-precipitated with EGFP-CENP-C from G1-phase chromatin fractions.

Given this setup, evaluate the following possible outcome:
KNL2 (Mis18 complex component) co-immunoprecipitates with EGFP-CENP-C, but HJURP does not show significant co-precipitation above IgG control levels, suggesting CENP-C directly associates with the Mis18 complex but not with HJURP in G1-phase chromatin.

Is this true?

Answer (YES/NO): NO